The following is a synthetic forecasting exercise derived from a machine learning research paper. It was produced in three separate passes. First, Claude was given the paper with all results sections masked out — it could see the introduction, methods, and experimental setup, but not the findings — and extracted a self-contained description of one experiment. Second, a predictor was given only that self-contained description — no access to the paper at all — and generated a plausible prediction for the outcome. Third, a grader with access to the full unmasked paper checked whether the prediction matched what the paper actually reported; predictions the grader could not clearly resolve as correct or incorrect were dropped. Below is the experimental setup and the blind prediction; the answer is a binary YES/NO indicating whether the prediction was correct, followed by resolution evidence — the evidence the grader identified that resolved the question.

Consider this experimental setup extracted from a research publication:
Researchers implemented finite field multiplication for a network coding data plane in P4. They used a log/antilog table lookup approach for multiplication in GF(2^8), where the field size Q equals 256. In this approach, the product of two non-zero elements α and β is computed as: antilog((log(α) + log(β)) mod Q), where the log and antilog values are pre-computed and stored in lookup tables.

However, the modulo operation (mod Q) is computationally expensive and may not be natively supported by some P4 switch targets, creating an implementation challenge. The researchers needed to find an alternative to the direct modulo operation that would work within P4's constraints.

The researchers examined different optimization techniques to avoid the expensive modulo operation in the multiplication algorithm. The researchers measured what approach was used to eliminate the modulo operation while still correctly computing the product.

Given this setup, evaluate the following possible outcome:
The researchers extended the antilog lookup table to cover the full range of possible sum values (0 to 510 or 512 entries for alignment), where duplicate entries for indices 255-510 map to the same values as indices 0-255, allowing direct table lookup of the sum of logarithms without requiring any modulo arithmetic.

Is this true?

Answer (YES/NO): NO